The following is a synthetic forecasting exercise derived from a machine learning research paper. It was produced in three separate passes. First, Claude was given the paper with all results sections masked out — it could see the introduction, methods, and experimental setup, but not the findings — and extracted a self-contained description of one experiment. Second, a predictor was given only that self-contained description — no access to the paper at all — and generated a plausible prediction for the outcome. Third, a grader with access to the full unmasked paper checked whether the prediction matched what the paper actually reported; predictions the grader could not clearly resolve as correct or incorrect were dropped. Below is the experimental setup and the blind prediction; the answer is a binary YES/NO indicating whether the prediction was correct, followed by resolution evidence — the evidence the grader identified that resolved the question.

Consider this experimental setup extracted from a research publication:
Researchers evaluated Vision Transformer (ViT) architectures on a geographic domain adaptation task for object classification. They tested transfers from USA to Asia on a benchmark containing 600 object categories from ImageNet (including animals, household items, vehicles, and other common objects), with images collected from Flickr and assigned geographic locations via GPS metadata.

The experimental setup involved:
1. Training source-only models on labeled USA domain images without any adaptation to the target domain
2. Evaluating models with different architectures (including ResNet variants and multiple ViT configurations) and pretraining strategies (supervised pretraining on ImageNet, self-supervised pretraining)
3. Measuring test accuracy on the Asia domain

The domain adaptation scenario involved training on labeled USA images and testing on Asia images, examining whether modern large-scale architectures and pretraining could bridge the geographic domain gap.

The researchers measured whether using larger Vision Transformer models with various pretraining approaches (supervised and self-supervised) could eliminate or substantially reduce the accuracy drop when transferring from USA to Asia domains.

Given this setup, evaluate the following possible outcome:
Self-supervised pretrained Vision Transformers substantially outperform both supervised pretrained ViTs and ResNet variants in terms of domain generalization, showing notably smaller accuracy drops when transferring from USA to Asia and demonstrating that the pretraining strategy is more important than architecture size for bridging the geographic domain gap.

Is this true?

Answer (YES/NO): NO